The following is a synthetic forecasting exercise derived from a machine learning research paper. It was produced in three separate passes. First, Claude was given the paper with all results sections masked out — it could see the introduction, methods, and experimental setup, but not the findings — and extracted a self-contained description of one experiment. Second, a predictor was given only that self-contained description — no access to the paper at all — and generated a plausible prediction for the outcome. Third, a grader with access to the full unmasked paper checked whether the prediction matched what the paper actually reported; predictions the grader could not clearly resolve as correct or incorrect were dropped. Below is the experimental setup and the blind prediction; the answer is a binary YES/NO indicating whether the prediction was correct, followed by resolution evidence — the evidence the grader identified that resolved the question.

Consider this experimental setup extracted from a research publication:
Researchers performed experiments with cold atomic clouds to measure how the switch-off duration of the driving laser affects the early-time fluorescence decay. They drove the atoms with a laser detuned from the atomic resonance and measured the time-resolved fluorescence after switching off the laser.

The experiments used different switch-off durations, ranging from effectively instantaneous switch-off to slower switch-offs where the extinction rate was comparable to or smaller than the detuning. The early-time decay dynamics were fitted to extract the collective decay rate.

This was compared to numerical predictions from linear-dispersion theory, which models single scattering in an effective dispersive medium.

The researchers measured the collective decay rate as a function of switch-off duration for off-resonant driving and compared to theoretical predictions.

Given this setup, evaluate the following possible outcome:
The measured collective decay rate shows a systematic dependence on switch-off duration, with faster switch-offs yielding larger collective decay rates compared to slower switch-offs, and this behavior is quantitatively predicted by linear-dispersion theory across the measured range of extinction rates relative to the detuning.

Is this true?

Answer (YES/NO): NO